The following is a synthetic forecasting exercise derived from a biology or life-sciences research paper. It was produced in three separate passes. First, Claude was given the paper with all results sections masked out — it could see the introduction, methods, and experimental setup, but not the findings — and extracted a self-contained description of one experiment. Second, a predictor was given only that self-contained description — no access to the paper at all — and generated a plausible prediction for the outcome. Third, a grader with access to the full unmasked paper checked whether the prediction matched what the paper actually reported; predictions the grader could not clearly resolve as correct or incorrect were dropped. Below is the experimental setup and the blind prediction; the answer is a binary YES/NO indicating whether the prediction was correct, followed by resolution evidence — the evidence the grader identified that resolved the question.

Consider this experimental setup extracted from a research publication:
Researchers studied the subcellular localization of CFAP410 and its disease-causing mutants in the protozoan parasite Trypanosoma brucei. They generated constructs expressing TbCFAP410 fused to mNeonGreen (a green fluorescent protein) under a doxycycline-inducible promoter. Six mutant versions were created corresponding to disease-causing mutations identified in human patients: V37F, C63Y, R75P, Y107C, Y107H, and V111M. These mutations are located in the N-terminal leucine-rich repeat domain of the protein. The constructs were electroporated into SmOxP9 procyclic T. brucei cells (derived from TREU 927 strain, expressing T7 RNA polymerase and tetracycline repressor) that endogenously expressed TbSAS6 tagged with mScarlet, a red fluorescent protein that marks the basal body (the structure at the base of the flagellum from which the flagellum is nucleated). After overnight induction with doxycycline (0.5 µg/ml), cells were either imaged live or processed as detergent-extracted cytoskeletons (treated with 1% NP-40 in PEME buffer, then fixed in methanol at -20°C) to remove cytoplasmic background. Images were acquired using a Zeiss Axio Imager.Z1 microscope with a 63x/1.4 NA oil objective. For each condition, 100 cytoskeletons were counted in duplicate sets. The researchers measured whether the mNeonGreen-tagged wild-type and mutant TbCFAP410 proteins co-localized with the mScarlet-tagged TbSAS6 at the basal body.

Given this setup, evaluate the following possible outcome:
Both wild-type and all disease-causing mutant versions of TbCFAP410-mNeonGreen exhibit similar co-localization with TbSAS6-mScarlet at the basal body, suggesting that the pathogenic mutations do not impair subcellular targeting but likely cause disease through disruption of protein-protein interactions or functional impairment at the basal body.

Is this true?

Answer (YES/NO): YES